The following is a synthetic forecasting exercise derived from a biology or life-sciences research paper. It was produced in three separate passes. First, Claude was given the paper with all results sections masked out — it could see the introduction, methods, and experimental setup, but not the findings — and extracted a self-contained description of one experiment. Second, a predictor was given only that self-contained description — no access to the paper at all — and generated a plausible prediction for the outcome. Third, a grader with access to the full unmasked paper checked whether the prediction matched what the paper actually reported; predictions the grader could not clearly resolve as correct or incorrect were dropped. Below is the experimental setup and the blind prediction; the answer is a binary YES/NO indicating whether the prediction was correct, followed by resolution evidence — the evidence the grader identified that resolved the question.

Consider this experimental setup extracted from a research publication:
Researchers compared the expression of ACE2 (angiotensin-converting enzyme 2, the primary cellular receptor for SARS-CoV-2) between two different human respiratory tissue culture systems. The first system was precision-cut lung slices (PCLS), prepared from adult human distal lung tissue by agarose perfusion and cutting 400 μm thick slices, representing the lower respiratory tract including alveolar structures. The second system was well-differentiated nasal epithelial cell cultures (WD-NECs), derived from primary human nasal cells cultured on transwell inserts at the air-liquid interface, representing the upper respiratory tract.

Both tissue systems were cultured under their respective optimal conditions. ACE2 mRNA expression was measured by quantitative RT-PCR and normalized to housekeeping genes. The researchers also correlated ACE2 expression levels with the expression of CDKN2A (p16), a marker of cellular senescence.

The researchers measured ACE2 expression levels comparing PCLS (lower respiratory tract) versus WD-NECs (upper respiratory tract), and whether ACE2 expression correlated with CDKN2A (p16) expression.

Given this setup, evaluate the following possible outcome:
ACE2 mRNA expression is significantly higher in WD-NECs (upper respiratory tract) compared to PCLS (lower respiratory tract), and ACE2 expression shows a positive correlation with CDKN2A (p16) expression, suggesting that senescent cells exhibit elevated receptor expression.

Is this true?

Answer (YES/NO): YES